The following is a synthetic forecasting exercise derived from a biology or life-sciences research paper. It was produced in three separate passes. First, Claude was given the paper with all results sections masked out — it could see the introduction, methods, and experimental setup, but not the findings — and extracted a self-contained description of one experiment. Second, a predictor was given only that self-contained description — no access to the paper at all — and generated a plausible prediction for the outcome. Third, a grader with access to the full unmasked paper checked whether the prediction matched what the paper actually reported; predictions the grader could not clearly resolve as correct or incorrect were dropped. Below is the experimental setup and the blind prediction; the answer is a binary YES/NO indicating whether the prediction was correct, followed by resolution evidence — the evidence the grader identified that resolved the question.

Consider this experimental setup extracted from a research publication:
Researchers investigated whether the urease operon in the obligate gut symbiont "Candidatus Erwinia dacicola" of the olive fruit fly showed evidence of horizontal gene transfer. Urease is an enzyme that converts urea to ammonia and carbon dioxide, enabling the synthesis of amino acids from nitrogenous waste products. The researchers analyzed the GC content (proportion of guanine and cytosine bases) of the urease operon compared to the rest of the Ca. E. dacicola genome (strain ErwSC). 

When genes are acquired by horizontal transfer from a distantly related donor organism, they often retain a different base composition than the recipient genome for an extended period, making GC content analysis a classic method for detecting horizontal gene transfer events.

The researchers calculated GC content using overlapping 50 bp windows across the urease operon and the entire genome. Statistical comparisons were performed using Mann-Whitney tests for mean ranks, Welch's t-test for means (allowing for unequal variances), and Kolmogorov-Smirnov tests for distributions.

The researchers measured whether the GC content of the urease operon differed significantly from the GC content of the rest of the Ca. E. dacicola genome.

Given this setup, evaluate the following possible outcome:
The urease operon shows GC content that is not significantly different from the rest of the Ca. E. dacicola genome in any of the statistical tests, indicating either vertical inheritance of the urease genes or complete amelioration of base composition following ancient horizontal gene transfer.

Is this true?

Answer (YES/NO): NO